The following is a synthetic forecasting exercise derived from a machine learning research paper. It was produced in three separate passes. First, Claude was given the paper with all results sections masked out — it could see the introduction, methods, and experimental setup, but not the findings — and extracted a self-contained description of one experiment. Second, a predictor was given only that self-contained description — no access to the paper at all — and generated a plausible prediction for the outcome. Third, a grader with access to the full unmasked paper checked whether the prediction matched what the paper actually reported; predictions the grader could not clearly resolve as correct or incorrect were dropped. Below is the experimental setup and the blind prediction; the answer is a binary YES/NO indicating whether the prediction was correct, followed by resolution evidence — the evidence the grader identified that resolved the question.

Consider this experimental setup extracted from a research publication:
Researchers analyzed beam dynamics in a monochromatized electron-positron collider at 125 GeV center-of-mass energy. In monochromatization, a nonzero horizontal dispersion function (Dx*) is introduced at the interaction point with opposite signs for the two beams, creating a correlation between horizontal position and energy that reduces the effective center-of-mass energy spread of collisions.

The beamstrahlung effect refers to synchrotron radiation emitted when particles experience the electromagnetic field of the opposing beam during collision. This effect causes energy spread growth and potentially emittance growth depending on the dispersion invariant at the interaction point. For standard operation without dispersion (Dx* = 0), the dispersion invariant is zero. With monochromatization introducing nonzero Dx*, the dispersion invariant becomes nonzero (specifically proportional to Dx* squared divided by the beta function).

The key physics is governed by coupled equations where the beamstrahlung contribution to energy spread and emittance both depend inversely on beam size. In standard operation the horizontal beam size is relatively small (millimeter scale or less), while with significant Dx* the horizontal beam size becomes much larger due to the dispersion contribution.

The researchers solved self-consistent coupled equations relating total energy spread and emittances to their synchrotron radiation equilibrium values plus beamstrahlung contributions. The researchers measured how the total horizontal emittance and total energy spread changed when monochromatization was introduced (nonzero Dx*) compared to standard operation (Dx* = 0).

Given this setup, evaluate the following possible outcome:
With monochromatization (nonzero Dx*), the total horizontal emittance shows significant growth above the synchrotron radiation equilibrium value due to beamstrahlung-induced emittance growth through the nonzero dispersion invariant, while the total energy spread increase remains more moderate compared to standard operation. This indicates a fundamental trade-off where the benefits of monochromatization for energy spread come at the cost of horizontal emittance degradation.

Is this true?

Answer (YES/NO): YES